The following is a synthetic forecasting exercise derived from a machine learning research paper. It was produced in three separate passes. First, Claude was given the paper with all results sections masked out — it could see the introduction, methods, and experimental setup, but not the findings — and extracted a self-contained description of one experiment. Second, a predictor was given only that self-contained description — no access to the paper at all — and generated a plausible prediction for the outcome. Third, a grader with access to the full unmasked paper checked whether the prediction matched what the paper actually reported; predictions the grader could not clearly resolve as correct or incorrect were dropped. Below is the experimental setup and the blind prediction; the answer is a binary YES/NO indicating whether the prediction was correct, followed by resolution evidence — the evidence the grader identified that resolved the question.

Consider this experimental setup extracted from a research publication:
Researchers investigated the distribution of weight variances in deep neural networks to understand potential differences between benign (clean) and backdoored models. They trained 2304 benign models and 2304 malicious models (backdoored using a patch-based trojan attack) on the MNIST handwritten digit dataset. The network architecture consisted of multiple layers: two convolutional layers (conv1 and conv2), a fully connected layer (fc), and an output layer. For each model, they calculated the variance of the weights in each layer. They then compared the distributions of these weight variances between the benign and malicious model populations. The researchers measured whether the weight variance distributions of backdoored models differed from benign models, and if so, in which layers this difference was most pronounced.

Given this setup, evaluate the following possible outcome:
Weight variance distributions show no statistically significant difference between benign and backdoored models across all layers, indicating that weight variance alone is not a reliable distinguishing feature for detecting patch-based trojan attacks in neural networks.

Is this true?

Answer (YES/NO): NO